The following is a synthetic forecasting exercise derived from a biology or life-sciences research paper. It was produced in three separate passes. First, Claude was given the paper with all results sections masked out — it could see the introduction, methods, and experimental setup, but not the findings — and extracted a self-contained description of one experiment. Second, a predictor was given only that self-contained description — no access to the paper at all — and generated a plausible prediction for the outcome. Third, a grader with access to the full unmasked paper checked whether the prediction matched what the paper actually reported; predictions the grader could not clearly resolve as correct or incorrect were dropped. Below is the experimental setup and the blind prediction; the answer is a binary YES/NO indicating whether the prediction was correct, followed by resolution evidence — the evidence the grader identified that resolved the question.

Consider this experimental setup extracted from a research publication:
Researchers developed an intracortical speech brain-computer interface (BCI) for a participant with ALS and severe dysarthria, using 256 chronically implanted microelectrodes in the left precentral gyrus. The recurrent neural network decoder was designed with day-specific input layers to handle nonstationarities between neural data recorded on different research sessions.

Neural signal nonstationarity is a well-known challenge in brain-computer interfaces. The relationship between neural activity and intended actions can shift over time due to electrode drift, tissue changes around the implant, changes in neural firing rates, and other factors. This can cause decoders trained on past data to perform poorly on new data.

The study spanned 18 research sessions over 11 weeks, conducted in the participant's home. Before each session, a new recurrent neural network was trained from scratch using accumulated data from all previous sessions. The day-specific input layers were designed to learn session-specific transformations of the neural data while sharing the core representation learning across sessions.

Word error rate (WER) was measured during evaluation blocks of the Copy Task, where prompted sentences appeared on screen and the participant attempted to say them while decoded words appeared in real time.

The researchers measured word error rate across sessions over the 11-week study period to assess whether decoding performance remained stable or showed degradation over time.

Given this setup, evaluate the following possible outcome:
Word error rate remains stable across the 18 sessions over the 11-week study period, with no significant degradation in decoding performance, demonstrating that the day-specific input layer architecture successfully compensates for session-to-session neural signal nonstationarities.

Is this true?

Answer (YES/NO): NO